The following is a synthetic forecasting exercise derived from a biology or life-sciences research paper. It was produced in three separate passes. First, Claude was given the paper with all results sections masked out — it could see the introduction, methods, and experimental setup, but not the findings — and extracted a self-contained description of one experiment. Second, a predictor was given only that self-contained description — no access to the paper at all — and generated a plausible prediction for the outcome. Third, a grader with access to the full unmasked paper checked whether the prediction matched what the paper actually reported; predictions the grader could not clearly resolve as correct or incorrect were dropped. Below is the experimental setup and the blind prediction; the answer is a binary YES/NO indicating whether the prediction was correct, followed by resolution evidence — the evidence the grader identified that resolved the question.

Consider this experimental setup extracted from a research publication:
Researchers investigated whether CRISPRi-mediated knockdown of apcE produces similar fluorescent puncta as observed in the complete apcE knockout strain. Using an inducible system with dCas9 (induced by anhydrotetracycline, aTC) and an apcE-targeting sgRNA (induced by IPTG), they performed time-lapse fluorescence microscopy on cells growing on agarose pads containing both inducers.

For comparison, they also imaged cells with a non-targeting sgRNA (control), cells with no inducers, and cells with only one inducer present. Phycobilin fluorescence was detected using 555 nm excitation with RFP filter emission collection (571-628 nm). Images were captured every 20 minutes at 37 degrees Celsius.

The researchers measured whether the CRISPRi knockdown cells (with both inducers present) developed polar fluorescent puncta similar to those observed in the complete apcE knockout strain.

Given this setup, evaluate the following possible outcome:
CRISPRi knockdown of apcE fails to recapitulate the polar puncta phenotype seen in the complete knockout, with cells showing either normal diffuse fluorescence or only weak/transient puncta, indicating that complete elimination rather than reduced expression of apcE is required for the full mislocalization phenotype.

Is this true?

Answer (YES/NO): NO